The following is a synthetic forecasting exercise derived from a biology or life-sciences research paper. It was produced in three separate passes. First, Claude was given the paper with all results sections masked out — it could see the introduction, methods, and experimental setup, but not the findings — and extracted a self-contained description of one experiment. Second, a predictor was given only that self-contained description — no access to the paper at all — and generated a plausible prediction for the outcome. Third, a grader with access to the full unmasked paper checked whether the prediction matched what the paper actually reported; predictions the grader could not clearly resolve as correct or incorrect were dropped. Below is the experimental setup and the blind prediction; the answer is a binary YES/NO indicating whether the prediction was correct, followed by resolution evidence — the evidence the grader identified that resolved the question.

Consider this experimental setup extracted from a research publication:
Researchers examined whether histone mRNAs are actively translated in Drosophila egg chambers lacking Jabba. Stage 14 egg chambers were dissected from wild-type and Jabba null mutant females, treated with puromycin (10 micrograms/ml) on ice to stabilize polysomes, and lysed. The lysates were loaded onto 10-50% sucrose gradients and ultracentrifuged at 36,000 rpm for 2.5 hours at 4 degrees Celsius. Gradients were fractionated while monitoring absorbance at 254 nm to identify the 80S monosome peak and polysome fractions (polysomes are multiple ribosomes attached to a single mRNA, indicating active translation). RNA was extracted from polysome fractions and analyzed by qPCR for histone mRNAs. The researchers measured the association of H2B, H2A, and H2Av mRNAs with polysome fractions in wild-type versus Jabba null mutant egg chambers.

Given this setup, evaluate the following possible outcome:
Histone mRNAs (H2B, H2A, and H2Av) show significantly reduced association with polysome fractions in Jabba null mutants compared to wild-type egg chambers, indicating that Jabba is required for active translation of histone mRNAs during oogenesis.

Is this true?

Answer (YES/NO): NO